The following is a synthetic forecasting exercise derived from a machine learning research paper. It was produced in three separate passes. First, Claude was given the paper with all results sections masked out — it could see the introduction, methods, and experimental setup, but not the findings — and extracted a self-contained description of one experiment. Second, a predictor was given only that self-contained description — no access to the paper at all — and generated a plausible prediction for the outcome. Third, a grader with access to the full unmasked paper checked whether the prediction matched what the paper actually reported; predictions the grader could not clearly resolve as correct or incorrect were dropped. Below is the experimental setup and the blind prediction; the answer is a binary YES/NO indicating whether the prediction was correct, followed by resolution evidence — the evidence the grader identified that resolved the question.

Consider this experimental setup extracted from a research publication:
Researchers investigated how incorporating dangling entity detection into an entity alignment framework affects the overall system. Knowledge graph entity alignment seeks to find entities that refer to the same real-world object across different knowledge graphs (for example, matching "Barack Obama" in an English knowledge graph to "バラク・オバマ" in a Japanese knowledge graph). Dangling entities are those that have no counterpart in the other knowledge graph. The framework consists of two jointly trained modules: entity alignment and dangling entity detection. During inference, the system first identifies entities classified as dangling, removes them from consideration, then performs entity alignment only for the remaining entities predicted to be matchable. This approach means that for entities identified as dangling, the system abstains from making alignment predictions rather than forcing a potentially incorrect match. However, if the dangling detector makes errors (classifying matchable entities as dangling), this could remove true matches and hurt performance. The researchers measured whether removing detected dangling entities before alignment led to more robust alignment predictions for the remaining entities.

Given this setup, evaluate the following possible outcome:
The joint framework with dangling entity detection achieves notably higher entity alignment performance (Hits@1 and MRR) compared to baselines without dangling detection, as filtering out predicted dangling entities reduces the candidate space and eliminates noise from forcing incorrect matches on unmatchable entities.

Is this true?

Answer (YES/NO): NO